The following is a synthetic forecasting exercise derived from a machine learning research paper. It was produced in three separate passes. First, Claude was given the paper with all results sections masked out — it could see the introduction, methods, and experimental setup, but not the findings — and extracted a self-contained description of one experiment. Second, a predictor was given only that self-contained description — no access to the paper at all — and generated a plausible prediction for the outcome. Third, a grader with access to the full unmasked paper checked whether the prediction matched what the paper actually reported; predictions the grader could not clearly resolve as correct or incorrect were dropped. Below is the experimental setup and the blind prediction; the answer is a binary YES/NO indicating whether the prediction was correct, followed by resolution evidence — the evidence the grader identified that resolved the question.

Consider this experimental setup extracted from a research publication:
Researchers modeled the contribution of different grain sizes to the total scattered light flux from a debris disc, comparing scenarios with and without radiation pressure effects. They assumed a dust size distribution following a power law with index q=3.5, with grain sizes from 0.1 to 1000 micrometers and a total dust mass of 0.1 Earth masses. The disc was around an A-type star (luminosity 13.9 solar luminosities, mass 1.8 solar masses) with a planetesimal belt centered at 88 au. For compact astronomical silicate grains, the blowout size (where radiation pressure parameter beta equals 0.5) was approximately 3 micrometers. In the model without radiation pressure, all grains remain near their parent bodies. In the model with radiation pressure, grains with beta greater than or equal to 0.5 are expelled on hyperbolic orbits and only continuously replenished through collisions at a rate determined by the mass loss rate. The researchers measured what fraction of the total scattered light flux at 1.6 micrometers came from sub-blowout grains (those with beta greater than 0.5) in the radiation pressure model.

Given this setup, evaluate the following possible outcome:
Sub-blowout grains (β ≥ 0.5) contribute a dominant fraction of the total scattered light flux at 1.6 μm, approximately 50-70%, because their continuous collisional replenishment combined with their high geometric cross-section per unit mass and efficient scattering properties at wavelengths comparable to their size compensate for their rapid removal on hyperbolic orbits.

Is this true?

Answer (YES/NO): NO